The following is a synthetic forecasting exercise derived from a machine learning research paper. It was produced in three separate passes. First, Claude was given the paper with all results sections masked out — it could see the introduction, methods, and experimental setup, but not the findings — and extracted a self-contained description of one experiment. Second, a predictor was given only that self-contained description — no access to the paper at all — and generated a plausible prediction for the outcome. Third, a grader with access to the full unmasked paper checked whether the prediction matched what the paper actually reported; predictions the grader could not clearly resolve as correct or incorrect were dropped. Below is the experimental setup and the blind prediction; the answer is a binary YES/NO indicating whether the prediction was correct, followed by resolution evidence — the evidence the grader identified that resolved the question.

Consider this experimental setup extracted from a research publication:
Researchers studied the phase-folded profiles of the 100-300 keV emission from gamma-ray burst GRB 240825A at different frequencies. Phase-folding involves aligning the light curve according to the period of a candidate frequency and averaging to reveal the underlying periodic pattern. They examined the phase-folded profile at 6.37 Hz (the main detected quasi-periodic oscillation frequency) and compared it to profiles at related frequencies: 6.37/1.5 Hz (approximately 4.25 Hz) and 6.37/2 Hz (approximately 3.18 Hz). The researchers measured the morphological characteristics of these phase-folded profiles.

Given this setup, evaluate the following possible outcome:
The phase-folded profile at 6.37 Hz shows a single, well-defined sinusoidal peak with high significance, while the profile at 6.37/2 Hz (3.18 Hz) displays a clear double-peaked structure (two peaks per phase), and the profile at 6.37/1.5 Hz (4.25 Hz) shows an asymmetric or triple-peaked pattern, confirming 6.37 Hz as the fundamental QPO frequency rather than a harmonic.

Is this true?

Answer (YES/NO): NO